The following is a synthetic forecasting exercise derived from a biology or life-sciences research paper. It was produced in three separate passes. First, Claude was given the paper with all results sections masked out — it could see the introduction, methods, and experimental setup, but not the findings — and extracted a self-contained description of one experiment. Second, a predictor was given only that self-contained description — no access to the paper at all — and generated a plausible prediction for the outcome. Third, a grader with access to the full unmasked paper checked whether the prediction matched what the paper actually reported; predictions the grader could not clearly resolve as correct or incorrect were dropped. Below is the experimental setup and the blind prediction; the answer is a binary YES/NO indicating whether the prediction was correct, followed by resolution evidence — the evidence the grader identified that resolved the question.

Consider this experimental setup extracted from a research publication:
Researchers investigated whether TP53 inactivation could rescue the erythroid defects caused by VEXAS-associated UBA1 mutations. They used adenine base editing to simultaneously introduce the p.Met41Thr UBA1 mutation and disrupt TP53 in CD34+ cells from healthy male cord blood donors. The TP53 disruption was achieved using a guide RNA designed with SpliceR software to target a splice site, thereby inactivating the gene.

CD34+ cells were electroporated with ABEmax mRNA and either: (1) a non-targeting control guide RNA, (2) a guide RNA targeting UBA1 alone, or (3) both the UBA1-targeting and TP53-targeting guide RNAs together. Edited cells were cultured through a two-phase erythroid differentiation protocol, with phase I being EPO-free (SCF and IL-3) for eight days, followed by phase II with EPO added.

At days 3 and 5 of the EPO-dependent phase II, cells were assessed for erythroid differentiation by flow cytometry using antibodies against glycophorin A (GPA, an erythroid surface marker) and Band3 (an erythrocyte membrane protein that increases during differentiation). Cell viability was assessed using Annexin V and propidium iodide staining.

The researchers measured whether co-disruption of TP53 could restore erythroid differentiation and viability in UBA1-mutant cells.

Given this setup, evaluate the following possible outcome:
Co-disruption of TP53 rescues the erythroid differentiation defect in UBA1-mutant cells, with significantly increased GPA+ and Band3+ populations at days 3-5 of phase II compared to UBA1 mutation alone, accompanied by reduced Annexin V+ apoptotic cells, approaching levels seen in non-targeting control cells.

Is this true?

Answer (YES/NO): NO